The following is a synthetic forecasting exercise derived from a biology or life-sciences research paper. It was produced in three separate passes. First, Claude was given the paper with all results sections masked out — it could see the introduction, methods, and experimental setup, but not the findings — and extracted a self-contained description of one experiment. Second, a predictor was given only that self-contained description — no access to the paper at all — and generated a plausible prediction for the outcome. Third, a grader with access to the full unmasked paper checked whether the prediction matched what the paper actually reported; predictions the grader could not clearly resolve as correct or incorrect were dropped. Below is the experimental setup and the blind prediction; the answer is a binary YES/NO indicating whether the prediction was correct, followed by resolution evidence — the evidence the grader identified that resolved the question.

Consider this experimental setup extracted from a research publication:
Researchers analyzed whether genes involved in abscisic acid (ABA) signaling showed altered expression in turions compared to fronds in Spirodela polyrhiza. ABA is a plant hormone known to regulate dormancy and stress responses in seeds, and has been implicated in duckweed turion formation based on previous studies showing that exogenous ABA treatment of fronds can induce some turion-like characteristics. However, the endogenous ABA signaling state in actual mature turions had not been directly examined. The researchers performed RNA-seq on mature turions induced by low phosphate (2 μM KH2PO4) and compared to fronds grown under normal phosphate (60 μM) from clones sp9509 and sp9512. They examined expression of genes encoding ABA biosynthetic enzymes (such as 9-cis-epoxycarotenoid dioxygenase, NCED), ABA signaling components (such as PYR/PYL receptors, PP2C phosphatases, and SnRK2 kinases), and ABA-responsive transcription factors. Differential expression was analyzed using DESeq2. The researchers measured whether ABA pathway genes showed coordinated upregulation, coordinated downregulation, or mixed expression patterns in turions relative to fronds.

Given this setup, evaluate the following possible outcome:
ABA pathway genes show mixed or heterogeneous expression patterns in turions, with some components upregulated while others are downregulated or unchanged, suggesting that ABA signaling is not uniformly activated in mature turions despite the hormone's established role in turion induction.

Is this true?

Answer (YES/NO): NO